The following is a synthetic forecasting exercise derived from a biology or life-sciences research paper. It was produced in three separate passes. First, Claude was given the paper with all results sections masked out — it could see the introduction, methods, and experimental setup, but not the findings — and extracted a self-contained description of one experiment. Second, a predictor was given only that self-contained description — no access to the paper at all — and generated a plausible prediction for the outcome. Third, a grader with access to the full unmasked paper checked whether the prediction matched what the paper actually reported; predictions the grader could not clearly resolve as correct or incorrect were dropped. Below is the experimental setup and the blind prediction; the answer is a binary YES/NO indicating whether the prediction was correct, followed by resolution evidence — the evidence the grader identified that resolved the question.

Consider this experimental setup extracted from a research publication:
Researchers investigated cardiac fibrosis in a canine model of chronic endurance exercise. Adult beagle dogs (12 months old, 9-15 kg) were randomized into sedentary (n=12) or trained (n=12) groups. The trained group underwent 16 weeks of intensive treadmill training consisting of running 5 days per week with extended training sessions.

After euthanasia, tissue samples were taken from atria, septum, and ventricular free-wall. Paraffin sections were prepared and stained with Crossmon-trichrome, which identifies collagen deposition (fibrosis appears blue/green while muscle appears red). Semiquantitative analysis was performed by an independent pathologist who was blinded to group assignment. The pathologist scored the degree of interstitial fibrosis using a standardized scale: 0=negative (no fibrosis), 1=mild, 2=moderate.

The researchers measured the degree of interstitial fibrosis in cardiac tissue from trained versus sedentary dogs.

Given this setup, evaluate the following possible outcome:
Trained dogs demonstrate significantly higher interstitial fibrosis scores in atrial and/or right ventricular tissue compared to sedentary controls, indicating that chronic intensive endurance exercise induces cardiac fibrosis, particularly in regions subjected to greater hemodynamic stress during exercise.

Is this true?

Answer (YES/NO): NO